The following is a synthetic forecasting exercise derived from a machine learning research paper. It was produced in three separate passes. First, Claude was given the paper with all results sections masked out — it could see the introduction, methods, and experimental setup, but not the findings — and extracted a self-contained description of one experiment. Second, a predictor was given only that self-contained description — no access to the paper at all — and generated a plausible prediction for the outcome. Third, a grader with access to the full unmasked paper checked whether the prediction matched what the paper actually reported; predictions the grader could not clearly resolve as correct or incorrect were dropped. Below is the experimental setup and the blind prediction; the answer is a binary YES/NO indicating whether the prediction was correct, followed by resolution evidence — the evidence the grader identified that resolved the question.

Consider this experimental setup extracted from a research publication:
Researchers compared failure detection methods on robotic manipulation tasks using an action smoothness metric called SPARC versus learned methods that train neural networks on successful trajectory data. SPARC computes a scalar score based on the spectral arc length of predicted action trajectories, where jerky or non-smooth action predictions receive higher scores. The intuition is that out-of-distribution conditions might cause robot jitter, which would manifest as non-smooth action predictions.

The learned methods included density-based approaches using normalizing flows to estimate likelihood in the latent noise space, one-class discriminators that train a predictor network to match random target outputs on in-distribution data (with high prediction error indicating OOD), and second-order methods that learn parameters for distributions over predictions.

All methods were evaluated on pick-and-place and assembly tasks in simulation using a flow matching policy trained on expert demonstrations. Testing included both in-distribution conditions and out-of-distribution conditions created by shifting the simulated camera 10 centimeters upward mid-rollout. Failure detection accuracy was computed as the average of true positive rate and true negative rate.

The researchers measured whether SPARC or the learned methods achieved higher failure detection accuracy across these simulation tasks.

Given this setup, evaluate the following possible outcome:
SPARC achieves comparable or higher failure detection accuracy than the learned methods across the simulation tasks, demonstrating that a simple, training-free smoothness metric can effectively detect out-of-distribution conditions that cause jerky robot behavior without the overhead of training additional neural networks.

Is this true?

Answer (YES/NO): NO